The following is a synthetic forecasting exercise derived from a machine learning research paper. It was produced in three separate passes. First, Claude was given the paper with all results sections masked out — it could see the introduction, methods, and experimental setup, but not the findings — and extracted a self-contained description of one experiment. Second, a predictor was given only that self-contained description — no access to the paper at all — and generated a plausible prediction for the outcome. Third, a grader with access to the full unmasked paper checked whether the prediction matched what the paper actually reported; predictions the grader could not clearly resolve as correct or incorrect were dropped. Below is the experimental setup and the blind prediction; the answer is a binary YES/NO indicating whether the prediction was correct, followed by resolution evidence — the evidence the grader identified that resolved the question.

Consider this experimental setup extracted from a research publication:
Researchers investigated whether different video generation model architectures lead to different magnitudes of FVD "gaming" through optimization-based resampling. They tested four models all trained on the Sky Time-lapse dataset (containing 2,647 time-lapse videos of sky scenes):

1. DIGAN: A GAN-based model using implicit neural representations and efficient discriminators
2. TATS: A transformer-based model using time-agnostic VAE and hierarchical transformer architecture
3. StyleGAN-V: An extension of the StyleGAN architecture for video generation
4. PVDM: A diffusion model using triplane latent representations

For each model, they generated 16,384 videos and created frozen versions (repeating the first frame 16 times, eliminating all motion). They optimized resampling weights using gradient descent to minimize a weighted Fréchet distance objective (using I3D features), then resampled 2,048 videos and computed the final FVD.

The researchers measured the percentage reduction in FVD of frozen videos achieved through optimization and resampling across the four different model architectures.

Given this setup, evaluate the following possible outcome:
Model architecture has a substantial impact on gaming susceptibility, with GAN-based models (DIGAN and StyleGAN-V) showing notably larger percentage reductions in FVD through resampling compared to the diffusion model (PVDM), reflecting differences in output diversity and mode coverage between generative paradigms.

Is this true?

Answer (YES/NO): NO